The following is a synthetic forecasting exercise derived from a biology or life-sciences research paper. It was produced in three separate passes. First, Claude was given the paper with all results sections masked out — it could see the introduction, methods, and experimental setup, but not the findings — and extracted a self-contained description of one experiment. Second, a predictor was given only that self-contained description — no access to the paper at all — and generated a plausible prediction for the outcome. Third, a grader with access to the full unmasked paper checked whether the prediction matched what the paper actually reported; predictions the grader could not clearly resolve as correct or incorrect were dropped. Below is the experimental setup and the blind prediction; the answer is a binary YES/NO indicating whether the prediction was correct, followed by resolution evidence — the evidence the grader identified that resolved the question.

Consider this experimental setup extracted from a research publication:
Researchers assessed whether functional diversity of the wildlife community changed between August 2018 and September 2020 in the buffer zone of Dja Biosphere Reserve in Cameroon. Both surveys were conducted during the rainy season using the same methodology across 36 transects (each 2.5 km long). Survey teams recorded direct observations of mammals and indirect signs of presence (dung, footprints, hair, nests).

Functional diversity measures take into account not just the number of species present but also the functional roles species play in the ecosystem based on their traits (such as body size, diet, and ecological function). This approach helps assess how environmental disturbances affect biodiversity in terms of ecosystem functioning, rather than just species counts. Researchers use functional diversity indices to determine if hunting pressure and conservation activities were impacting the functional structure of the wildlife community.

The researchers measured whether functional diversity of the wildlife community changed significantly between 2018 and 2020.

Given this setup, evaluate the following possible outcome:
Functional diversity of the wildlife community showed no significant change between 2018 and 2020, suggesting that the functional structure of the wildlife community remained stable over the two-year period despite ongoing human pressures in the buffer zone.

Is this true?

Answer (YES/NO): YES